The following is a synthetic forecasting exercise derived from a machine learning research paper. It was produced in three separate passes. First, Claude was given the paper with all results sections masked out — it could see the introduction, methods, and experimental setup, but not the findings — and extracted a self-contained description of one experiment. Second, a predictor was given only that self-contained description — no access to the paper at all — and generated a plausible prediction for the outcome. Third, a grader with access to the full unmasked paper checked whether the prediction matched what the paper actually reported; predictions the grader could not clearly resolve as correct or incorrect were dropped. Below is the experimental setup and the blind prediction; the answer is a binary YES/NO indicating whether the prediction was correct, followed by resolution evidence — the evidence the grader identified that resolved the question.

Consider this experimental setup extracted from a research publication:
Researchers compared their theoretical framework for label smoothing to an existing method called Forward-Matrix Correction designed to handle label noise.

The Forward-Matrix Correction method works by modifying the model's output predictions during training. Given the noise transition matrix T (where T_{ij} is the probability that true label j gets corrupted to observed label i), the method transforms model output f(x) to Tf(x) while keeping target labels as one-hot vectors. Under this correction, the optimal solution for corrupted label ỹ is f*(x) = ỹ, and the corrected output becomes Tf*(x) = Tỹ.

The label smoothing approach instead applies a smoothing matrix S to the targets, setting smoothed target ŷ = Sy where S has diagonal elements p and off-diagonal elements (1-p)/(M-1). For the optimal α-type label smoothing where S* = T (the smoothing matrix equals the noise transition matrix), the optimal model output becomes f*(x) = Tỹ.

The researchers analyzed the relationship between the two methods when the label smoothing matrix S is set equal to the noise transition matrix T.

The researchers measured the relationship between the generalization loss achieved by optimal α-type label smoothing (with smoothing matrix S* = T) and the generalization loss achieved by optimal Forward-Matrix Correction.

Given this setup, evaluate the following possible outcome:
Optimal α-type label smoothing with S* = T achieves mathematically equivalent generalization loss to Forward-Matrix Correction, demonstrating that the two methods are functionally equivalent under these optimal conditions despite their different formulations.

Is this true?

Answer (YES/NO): YES